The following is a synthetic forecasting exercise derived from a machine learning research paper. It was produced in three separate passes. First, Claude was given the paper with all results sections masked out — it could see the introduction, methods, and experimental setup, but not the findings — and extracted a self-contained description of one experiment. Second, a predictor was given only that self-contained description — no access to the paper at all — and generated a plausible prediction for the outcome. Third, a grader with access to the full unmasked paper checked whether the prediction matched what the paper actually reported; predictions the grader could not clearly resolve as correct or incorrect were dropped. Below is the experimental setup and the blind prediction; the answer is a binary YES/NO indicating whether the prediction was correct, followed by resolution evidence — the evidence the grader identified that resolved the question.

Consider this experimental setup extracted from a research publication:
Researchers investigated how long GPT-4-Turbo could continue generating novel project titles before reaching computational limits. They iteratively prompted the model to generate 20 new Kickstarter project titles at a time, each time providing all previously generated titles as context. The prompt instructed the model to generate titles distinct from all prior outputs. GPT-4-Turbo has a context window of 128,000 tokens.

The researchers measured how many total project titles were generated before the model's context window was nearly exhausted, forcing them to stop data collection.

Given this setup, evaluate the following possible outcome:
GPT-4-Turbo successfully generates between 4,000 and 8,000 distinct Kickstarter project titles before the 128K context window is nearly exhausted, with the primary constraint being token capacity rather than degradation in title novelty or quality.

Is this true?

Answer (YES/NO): YES